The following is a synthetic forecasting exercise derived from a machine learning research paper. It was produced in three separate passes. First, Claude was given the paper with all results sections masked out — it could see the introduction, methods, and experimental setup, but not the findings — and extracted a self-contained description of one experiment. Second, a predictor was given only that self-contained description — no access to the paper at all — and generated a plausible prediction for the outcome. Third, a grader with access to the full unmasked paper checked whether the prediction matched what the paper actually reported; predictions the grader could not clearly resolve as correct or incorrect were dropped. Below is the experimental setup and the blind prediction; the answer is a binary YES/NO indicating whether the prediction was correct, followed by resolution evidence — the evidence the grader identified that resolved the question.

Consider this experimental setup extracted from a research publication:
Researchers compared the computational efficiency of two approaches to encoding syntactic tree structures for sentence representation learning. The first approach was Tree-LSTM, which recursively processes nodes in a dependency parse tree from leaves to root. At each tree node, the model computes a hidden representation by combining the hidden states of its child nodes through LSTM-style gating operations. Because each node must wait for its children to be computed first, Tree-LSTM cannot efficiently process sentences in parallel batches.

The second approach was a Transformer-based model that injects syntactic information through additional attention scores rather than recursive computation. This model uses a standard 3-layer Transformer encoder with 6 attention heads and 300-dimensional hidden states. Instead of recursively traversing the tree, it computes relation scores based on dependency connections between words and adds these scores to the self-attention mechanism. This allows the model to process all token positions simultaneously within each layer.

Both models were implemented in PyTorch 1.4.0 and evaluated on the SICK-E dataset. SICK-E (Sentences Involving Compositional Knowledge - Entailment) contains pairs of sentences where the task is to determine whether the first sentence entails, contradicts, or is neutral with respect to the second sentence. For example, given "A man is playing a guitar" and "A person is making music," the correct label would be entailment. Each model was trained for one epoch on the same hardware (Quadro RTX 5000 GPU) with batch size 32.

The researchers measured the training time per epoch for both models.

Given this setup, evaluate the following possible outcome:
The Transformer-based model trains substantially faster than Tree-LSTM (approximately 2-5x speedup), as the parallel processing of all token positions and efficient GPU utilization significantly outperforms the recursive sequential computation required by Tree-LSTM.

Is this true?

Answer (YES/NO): YES